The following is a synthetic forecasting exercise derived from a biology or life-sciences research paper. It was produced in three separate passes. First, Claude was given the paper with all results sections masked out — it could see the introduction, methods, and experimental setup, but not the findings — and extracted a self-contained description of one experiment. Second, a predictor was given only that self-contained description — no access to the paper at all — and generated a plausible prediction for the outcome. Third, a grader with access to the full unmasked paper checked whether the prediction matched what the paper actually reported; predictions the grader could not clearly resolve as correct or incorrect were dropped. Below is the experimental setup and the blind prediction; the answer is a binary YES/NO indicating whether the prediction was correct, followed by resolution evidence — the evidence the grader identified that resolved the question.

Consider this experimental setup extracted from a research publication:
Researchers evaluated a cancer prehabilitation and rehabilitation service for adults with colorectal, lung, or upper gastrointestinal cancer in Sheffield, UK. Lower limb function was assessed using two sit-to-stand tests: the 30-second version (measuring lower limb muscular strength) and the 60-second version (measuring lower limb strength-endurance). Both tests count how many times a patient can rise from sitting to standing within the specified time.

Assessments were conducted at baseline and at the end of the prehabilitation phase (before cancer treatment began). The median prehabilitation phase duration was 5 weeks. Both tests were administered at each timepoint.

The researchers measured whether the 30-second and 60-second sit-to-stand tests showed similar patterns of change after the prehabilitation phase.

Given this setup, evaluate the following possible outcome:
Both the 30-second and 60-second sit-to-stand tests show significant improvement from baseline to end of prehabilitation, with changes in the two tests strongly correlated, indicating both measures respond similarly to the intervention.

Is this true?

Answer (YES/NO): NO